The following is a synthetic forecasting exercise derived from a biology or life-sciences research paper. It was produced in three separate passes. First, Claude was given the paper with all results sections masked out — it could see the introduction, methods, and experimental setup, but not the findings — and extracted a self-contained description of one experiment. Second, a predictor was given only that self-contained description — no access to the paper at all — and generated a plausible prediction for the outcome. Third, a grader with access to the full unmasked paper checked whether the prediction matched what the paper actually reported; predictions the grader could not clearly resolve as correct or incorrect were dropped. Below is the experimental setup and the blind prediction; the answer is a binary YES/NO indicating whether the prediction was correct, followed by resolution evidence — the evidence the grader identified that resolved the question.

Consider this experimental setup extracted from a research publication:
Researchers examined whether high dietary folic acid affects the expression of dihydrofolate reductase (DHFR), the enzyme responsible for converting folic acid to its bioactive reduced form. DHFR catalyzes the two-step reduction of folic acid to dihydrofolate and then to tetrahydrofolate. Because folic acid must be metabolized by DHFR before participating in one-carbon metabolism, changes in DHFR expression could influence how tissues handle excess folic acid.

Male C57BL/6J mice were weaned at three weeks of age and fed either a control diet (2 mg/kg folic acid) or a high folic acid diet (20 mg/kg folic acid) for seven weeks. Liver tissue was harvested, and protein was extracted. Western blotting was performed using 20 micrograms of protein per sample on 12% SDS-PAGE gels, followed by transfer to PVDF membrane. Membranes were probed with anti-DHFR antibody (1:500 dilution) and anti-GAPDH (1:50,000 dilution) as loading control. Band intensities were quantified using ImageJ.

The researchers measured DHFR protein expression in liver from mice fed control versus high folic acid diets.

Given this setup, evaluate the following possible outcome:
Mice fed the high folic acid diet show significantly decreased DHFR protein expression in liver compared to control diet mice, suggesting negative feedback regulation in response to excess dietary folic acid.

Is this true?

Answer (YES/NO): NO